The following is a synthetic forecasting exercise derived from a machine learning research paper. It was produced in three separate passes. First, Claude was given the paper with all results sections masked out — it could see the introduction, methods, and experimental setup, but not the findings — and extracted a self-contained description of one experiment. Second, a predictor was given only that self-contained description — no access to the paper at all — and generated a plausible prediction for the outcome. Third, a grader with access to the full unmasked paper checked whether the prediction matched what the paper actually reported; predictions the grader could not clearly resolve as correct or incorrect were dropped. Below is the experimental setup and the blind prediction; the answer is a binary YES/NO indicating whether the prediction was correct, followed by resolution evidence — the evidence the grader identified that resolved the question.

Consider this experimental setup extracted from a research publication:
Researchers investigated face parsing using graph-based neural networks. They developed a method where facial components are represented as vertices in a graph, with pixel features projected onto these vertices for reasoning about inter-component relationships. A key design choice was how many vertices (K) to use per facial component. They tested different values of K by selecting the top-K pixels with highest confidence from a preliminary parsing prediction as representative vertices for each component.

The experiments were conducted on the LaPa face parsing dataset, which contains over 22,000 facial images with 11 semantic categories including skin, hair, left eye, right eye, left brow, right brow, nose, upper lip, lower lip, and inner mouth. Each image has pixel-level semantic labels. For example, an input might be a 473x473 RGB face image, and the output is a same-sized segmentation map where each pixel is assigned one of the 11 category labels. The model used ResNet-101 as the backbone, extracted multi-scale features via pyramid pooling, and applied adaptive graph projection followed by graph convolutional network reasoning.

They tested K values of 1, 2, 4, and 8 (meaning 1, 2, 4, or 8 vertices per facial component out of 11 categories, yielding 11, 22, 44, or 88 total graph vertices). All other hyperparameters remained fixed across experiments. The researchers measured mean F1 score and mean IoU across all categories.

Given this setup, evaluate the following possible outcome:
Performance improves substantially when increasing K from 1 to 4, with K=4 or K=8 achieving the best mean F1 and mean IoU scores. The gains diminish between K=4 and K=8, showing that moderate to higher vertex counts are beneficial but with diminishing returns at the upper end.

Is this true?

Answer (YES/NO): NO